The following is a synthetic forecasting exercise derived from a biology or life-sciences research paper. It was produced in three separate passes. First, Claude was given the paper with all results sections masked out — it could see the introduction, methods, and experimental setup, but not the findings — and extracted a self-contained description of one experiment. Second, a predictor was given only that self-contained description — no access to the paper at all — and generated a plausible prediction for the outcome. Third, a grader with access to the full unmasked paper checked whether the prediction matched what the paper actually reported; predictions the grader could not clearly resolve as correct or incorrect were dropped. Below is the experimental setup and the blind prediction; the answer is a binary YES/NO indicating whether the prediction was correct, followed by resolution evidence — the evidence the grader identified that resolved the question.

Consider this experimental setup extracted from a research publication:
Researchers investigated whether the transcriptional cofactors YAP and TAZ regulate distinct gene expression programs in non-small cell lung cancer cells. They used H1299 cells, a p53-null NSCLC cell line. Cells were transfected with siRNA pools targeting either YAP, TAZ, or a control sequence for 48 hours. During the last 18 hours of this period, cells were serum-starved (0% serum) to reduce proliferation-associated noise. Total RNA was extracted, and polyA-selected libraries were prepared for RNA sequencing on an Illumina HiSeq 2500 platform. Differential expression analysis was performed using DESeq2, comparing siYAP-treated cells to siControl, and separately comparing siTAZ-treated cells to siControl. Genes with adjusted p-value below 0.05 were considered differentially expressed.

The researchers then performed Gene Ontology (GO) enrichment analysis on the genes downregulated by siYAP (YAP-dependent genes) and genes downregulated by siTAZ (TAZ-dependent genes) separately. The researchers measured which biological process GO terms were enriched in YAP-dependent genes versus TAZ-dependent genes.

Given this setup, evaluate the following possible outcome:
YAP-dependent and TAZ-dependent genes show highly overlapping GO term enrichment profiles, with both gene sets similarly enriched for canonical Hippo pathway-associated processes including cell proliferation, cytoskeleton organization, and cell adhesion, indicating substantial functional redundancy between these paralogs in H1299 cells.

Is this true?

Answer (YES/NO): NO